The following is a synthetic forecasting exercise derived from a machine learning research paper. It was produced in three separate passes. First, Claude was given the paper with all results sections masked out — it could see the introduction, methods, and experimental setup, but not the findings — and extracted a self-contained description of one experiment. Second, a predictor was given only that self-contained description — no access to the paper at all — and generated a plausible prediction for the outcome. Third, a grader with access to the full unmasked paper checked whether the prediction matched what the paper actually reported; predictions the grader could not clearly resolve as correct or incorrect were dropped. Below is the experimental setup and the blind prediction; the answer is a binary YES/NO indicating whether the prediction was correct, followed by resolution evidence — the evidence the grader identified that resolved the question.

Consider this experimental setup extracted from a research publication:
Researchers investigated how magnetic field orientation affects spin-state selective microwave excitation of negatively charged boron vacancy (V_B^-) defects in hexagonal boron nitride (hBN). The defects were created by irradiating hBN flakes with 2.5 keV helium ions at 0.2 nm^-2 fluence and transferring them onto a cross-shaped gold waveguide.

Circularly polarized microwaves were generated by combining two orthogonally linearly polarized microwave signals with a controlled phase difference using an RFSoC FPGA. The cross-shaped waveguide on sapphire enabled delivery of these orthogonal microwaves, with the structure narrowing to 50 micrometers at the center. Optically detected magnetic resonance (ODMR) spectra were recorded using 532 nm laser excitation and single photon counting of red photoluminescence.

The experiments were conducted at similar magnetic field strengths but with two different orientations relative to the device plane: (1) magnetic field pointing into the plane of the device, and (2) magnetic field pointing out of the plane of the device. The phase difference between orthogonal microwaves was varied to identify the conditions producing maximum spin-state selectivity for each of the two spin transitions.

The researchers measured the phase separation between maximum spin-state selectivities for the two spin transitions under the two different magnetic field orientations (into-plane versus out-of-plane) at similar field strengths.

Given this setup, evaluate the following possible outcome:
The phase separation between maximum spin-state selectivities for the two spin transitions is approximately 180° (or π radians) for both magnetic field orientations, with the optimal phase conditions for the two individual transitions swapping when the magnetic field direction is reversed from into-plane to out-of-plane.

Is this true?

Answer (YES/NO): NO